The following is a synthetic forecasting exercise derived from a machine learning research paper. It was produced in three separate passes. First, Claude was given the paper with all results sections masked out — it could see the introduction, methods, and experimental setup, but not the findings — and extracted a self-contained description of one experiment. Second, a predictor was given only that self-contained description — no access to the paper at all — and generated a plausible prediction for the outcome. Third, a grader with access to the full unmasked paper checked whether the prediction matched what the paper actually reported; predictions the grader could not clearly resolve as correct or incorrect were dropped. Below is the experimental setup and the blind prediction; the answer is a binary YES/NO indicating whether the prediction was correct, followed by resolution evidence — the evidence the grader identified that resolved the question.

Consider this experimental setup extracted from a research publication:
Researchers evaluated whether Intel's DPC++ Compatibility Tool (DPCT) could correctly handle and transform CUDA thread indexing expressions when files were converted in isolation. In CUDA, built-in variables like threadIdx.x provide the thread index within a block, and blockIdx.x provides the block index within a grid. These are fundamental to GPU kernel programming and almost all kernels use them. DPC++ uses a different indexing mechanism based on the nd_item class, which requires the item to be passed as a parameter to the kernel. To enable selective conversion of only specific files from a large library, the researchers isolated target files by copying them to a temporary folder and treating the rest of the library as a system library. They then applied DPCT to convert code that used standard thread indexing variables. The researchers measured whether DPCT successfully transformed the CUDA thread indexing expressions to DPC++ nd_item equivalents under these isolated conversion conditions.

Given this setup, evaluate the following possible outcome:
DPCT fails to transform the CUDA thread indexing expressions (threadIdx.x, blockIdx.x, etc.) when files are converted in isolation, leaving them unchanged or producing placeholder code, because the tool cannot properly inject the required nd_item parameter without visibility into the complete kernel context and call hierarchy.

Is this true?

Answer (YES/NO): YES